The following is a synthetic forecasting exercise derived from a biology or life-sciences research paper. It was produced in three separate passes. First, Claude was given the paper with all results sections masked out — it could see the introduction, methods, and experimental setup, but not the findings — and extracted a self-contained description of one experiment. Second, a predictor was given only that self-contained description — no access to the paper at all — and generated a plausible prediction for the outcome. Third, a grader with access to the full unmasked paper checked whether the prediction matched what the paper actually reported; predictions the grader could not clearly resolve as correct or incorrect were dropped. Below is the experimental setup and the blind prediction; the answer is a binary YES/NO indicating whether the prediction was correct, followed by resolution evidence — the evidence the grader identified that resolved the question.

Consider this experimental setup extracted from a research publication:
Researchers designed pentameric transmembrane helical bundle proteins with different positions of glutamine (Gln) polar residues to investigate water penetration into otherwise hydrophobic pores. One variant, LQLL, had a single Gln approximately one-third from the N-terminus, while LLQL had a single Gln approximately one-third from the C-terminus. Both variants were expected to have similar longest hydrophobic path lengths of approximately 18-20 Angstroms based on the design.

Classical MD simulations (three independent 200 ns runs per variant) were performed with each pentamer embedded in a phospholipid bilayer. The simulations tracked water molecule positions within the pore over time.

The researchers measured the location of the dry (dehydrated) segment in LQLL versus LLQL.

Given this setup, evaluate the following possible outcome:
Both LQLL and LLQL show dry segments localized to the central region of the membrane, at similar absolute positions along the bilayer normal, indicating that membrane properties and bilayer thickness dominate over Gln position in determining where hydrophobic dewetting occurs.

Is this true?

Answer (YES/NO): NO